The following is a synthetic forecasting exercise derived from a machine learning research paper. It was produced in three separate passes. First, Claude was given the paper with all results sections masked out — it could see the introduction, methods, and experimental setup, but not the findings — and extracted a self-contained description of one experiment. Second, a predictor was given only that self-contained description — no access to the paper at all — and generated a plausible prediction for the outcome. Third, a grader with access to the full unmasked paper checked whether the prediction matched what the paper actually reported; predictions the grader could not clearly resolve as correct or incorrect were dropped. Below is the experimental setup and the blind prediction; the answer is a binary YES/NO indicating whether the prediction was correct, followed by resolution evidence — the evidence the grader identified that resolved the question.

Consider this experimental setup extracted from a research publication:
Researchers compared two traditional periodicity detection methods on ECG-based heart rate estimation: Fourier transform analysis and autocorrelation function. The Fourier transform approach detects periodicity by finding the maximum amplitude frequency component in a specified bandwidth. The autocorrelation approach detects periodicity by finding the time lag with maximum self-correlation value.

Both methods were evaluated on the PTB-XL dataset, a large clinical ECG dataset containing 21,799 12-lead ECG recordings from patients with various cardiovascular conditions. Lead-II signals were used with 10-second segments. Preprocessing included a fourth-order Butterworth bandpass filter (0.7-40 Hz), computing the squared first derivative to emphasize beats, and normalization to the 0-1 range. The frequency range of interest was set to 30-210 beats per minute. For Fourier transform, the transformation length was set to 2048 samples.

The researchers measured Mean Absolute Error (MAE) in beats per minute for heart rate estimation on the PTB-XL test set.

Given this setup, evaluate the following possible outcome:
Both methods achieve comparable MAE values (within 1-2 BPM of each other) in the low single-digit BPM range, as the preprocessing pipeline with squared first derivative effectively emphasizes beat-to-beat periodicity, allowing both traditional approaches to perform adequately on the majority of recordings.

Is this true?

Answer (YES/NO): NO